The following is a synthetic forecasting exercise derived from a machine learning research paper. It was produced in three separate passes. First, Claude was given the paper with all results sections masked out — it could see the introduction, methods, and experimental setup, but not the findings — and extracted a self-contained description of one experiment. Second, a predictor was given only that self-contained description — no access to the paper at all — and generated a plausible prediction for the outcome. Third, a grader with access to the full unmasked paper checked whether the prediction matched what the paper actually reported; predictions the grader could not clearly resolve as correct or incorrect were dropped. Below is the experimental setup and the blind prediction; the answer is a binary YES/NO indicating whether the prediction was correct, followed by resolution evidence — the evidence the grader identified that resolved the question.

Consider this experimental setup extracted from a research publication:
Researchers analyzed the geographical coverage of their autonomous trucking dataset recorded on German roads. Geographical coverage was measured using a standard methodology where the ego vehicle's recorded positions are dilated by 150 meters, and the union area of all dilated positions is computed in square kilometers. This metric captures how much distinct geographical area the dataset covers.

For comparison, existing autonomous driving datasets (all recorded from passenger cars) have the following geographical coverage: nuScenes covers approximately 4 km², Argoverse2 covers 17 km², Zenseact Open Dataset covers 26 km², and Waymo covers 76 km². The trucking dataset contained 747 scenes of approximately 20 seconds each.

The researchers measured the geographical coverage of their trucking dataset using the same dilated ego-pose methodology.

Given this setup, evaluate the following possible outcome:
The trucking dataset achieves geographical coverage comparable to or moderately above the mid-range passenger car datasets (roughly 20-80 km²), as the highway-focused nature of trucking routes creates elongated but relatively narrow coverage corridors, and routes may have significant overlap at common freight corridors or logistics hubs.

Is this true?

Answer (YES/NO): YES